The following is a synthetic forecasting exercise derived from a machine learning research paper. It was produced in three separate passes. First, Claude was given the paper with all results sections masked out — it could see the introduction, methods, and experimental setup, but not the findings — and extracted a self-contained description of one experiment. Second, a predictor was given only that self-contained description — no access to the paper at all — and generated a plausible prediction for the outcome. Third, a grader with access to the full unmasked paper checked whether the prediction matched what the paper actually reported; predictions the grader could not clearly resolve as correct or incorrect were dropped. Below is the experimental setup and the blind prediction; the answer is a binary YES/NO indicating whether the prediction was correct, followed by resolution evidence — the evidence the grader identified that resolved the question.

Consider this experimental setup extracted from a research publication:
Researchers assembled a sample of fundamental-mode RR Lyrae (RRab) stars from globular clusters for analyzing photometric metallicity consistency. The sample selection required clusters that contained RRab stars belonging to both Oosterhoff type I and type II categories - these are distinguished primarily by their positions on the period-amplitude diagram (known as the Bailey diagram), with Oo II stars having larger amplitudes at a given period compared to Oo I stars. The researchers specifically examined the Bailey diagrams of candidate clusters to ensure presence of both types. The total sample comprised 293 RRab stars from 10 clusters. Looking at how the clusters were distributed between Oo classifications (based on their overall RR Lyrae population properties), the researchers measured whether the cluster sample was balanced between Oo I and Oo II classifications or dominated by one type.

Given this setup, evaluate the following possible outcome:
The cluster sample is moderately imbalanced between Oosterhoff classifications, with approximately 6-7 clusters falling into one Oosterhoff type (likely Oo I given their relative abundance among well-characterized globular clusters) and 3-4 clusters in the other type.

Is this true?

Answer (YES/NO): NO